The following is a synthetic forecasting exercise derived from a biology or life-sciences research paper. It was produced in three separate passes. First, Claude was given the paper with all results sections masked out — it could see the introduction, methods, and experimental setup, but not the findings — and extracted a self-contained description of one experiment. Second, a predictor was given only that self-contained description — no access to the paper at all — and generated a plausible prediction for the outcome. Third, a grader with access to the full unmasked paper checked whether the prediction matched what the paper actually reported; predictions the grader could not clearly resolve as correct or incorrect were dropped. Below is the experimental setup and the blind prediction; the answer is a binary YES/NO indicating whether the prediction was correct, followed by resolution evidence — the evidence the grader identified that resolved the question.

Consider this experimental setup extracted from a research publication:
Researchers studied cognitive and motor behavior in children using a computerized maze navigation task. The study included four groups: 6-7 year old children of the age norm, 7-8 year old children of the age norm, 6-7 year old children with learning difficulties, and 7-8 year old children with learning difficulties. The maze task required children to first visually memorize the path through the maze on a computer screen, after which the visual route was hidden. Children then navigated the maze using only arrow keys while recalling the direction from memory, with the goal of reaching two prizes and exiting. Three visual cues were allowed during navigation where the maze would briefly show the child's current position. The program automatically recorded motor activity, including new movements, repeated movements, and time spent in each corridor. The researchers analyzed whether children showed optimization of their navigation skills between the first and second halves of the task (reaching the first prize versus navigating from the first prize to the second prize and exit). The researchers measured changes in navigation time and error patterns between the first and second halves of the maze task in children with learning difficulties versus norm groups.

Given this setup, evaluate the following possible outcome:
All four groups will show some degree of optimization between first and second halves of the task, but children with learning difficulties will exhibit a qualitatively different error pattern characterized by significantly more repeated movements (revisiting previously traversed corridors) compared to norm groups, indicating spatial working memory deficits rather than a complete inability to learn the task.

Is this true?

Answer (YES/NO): NO